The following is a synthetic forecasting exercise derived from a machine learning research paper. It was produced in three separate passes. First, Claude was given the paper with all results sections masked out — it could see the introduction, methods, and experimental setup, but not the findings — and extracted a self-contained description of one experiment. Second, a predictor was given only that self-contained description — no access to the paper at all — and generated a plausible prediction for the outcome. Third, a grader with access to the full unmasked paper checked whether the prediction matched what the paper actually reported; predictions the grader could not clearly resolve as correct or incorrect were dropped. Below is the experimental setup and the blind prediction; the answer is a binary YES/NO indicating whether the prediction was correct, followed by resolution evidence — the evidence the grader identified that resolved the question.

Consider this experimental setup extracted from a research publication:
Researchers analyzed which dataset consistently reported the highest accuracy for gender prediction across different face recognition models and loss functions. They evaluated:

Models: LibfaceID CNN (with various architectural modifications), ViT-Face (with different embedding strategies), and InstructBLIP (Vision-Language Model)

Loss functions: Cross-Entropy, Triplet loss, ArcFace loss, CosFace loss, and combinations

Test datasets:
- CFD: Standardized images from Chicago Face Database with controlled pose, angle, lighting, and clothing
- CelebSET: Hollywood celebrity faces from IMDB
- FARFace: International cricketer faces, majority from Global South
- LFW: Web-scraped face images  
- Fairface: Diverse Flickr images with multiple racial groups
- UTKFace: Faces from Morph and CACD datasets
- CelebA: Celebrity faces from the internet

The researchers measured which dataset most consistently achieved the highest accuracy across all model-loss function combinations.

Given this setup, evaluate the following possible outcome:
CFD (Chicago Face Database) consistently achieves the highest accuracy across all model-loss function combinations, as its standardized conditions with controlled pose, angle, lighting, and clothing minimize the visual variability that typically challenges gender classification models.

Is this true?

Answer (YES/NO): NO